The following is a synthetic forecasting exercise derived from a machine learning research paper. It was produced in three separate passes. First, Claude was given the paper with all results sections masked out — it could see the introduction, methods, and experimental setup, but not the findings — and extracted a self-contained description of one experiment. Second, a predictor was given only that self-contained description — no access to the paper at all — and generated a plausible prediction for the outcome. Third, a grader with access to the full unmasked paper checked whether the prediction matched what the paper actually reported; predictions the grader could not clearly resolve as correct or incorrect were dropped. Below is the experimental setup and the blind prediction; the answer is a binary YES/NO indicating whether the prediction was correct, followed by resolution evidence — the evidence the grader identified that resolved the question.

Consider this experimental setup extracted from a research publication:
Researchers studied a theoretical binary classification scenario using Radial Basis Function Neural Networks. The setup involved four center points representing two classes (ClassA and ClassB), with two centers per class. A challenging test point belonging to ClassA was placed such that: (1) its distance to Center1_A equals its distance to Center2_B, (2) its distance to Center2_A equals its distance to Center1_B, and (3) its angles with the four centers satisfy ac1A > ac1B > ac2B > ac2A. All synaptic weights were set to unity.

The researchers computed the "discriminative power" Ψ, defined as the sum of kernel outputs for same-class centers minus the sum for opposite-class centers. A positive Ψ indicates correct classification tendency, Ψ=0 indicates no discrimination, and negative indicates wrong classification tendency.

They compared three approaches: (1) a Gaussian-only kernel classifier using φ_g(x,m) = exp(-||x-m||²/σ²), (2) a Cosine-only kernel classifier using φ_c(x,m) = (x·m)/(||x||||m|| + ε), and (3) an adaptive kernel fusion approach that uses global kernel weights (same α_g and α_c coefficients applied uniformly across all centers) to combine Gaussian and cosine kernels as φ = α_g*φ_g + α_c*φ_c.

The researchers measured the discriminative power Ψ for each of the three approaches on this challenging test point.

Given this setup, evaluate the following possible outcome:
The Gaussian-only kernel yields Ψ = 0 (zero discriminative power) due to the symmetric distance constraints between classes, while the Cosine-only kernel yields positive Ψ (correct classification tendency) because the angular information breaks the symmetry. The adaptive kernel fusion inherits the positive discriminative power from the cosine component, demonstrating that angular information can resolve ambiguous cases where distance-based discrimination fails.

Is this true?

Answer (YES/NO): NO